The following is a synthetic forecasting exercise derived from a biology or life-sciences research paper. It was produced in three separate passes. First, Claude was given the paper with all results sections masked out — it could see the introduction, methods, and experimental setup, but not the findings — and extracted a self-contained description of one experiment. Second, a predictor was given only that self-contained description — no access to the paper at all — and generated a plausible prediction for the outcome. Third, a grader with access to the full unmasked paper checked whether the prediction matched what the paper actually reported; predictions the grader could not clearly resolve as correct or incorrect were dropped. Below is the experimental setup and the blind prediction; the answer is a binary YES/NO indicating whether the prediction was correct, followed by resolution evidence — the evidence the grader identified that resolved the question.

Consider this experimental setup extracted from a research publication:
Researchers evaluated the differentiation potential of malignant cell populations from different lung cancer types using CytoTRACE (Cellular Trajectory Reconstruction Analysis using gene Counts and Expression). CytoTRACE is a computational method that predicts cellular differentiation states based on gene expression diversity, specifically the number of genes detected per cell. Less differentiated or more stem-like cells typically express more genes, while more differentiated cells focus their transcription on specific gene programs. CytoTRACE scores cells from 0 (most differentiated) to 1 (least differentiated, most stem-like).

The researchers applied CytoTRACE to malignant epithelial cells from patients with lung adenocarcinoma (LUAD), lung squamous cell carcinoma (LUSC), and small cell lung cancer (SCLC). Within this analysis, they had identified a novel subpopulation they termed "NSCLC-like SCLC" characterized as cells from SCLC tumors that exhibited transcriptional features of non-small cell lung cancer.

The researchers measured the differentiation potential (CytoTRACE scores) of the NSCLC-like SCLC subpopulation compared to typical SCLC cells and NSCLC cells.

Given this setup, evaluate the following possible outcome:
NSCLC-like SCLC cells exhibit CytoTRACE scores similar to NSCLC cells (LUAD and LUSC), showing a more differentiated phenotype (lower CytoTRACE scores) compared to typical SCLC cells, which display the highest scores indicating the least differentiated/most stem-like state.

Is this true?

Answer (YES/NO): NO